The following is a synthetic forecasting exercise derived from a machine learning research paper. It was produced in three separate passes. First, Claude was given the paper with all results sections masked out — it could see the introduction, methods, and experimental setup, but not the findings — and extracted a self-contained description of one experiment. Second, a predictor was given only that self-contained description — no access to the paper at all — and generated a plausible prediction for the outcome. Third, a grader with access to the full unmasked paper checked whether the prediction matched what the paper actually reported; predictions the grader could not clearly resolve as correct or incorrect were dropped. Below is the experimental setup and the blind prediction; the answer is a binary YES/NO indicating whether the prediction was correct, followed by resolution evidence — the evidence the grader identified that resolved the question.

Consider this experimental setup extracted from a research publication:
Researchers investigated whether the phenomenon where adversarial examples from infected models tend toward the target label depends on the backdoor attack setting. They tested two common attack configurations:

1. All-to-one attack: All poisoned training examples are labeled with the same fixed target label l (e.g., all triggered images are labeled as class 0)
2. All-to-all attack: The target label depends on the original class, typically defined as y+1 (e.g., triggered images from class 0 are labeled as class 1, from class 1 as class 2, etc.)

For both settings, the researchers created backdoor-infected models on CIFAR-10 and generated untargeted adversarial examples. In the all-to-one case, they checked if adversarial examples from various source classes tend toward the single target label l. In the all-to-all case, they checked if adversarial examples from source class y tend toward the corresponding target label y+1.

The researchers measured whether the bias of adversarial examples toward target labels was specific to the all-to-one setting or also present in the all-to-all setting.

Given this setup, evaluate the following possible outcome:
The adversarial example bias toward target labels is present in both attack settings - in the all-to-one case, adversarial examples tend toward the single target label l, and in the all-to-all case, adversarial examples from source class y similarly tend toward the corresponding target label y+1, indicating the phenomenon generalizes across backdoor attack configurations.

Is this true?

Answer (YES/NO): YES